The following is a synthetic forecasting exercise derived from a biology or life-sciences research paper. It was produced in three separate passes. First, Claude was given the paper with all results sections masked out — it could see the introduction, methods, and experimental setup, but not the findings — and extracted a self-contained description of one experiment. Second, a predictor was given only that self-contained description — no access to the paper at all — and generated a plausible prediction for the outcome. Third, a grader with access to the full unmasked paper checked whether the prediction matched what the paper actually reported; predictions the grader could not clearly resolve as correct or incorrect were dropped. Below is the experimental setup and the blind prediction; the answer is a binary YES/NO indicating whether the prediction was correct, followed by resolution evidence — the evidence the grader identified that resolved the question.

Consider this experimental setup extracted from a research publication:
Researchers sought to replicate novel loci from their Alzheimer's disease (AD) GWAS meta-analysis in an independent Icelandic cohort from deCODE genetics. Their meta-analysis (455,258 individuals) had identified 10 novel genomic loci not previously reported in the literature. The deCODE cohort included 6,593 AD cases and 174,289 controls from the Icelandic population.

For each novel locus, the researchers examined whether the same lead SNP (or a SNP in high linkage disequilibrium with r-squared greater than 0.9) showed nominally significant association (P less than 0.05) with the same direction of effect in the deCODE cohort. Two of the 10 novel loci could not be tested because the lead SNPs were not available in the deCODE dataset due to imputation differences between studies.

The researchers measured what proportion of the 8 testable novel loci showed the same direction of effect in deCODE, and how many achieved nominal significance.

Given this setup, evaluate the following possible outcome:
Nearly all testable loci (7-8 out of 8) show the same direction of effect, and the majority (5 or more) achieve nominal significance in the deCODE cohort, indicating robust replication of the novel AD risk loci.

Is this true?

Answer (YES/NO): NO